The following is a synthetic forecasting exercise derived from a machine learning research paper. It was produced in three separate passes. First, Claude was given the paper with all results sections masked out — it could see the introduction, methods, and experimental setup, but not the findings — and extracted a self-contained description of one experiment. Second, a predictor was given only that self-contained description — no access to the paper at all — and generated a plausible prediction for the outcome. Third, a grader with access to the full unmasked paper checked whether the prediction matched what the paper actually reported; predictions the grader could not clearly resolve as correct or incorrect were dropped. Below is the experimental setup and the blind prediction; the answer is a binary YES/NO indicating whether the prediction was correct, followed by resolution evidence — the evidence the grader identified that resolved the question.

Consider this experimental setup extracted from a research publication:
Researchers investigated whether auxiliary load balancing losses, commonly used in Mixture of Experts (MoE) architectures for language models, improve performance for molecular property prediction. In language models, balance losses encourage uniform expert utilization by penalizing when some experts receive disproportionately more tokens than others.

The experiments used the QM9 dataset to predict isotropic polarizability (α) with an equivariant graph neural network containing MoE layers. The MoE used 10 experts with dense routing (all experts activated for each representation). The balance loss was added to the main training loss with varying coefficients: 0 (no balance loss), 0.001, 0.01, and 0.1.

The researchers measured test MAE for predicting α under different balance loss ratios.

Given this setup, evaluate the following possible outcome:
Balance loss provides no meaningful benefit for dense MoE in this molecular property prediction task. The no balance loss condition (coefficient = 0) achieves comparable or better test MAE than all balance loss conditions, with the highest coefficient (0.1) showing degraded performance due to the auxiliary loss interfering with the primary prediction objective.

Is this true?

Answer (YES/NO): YES